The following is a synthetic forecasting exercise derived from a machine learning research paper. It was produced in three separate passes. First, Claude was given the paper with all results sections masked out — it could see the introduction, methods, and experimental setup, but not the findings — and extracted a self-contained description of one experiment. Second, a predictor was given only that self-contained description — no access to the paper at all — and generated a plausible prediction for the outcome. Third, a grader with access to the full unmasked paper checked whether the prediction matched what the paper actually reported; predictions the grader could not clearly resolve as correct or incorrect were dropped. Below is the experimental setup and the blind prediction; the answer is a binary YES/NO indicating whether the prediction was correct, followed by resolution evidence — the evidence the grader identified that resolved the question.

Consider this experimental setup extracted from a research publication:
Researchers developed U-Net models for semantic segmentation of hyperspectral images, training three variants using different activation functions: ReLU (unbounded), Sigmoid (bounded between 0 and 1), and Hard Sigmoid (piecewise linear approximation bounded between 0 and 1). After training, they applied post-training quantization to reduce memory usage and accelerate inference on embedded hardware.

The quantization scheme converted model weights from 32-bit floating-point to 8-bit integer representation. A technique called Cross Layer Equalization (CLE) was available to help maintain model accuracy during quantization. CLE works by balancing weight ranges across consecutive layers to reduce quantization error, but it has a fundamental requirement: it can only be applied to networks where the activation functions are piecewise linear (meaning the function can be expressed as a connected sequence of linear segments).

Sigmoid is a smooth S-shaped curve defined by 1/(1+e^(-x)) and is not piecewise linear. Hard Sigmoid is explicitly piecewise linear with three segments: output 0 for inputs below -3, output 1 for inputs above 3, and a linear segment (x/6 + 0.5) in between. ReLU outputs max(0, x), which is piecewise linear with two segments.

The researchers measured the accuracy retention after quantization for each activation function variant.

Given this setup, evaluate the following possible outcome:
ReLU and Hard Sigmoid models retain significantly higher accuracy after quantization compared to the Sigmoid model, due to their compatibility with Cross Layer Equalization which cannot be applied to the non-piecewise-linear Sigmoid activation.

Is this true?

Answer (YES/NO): YES